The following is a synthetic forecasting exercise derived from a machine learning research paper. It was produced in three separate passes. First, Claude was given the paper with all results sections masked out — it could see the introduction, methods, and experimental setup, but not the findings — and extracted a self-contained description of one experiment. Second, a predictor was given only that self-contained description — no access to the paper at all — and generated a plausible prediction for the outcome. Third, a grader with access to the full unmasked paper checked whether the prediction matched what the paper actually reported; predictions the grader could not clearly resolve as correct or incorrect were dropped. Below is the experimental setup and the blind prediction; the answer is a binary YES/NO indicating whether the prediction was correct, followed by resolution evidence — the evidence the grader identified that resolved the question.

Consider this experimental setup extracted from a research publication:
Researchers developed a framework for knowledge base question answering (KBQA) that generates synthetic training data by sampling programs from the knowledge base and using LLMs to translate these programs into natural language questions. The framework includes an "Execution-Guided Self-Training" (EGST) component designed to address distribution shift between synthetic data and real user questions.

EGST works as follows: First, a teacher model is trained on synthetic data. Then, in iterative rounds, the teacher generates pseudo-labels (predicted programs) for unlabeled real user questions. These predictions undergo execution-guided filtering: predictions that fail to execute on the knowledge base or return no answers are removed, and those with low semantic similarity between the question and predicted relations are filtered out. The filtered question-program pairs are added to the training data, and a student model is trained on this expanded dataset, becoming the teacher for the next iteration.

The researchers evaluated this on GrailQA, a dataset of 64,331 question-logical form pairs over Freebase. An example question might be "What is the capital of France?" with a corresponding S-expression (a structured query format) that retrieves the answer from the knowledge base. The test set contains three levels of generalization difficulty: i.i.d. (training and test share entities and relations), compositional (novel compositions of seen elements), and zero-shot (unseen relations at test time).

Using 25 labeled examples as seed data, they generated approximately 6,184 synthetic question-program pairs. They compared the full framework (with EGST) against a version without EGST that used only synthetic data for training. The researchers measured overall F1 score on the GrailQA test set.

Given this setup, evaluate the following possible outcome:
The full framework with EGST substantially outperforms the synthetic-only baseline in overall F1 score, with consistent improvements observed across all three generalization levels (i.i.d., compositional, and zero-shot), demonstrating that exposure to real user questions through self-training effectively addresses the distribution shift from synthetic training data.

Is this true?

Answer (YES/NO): YES